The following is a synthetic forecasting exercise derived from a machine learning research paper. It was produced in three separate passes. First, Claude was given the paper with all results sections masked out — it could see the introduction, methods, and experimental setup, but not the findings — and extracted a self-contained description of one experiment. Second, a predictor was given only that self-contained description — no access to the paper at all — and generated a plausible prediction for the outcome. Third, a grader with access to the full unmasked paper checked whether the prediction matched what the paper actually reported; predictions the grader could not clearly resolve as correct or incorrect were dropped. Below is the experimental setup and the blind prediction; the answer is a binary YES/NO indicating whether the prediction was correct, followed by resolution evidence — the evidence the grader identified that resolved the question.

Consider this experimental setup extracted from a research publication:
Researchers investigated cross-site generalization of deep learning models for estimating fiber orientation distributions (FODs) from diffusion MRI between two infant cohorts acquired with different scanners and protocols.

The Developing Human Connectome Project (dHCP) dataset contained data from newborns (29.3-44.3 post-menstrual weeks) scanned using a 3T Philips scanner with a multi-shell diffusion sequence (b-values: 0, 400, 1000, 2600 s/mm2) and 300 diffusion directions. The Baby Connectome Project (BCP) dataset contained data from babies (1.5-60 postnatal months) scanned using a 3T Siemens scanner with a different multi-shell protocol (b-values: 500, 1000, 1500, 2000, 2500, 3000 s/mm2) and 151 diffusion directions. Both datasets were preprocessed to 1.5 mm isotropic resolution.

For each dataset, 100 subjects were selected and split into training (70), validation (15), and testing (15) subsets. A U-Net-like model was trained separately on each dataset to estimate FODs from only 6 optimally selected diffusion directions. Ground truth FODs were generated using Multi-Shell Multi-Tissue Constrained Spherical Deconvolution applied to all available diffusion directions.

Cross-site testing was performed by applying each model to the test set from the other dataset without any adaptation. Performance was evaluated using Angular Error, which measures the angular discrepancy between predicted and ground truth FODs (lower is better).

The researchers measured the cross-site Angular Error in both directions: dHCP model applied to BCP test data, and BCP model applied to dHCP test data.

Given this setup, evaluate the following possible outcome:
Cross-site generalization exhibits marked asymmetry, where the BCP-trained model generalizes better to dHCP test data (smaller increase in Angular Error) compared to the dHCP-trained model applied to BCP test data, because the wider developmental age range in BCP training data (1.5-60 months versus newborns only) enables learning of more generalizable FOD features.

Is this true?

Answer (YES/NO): NO